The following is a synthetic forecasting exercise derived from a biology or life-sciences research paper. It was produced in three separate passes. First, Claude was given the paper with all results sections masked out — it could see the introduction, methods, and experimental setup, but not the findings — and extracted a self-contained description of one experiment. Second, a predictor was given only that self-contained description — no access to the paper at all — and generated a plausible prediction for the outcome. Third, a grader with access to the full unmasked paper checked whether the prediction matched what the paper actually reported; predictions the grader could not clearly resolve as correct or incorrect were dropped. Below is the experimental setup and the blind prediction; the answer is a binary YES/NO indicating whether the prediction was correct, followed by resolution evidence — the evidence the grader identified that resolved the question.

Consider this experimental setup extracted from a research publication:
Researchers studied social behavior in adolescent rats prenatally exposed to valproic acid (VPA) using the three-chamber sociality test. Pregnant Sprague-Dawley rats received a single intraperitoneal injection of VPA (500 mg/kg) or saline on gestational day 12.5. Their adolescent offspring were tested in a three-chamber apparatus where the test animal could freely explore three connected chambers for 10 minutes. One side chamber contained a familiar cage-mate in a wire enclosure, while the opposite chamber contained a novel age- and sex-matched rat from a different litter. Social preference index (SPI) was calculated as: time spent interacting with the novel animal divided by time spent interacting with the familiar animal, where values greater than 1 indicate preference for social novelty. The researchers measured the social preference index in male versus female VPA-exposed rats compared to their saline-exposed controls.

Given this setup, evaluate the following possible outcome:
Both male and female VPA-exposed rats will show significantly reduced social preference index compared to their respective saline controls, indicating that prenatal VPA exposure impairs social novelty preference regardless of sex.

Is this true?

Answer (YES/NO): NO